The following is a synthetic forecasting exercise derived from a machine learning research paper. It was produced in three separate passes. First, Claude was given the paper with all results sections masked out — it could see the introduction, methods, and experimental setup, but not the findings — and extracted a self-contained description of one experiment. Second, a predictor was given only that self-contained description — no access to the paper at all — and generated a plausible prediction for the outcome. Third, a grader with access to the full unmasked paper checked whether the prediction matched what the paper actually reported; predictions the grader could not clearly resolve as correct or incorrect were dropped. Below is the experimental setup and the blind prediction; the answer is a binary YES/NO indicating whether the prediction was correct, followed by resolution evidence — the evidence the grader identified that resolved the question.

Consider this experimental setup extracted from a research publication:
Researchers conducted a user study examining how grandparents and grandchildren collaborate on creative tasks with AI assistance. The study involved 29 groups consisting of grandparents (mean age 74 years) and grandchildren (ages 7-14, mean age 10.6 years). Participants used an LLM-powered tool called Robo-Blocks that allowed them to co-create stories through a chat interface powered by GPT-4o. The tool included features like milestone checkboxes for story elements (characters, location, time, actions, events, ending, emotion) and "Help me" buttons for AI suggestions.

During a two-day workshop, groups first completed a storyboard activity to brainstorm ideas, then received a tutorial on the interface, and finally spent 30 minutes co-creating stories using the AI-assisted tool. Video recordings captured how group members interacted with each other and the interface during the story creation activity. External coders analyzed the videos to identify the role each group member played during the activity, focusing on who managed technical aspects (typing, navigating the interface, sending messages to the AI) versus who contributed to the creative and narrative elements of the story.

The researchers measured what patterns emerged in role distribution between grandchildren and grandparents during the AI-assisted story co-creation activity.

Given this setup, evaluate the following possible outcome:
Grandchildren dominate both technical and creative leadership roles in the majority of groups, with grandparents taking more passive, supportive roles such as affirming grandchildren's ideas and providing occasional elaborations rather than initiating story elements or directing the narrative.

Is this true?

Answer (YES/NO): NO